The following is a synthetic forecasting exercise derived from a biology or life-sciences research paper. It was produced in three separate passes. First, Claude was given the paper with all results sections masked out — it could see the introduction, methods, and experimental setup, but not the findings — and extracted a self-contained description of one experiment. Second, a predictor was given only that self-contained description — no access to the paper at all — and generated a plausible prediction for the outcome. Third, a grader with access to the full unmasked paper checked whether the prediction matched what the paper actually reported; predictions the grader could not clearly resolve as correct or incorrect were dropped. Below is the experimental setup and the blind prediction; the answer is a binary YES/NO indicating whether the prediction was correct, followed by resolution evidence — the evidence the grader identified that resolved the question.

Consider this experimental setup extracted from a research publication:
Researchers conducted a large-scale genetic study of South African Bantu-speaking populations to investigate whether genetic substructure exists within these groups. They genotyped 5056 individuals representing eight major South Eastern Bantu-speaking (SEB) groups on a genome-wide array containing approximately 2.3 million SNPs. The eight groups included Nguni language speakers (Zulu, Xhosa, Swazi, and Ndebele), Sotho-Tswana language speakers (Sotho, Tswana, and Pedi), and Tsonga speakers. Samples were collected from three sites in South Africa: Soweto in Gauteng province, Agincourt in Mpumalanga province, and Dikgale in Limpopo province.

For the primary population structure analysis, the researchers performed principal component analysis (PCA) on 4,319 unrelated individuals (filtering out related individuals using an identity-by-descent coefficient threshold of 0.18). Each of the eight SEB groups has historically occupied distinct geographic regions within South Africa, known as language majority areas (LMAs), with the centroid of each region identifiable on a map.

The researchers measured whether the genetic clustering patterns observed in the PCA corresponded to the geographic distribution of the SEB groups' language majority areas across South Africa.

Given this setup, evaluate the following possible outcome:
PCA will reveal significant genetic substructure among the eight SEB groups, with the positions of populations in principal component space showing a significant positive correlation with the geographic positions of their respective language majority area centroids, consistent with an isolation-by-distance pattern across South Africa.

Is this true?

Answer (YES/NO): YES